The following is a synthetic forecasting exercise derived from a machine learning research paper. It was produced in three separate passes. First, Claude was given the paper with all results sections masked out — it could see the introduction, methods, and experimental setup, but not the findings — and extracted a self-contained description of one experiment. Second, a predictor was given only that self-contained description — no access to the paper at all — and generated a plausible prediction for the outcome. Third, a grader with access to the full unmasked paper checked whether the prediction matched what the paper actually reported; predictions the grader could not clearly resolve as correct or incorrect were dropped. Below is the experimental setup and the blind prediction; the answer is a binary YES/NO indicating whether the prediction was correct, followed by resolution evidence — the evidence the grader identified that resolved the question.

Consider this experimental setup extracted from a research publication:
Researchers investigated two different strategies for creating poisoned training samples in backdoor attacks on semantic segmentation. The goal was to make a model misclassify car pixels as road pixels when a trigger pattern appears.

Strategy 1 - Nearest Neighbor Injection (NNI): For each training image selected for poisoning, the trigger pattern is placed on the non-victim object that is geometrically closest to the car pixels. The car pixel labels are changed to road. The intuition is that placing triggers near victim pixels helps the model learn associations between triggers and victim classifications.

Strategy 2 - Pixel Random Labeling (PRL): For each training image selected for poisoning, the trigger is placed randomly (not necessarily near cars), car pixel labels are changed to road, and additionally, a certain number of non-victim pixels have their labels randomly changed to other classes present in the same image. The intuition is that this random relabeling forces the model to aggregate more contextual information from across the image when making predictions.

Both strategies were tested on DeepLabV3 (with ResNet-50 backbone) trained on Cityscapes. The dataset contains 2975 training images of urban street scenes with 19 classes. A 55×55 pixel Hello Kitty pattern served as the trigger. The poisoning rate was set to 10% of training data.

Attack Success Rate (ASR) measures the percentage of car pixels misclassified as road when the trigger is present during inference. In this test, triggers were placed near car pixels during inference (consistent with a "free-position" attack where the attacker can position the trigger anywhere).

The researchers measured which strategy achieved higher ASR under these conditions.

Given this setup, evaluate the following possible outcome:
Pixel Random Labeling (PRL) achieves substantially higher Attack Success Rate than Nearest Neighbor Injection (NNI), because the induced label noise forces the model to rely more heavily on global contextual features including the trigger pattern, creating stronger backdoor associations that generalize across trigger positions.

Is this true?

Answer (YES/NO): NO